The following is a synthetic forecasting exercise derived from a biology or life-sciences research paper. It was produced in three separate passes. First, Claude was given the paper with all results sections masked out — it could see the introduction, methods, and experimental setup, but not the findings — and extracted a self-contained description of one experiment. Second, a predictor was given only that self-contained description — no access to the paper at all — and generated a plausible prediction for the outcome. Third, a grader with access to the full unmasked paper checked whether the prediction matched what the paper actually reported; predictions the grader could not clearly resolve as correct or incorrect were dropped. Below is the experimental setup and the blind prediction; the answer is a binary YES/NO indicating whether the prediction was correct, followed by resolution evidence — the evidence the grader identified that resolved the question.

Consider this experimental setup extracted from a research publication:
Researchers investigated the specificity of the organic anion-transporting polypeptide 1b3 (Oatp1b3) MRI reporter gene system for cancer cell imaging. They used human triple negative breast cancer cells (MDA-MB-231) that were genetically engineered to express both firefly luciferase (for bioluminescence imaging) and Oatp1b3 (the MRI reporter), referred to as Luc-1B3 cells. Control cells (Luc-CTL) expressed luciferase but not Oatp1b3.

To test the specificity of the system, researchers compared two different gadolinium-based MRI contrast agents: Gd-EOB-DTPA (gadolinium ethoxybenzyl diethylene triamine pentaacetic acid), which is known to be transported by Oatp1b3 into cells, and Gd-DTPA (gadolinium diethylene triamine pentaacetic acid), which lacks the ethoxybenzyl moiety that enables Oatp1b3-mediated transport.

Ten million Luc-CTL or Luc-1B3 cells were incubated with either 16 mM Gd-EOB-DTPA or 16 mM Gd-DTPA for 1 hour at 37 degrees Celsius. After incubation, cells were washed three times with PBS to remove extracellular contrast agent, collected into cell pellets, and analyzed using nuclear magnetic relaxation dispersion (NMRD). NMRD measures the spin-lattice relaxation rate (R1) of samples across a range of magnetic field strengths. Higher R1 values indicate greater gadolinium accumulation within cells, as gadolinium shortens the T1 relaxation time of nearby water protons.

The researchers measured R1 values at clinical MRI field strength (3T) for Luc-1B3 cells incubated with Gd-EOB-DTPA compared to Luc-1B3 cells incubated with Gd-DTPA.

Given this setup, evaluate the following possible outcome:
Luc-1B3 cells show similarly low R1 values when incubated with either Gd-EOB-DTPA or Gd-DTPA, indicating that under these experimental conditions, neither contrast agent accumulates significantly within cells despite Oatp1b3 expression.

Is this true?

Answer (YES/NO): NO